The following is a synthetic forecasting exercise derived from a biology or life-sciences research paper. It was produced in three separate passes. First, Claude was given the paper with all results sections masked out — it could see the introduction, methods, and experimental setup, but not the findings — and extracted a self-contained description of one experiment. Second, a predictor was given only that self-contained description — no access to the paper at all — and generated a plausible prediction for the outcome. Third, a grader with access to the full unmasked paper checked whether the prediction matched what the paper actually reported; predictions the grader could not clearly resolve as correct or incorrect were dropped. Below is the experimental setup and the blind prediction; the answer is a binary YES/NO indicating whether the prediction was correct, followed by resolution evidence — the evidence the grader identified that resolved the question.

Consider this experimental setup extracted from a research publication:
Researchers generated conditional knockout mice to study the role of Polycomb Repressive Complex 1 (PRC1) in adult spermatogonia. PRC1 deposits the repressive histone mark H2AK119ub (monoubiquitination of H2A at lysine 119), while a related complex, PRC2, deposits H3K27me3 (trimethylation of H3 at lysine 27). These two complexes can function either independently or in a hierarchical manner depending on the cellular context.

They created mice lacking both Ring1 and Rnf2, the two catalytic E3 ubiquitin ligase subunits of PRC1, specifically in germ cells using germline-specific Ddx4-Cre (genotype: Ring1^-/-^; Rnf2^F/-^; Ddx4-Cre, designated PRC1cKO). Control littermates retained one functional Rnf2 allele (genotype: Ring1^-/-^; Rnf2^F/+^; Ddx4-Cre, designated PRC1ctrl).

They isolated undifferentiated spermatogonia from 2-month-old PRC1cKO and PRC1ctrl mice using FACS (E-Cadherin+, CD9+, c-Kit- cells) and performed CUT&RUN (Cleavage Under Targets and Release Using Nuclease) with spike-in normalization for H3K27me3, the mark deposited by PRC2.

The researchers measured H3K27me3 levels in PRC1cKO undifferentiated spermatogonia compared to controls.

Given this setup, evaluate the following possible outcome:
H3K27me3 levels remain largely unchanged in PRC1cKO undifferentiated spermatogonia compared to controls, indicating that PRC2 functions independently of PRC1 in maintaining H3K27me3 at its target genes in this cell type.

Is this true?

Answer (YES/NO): NO